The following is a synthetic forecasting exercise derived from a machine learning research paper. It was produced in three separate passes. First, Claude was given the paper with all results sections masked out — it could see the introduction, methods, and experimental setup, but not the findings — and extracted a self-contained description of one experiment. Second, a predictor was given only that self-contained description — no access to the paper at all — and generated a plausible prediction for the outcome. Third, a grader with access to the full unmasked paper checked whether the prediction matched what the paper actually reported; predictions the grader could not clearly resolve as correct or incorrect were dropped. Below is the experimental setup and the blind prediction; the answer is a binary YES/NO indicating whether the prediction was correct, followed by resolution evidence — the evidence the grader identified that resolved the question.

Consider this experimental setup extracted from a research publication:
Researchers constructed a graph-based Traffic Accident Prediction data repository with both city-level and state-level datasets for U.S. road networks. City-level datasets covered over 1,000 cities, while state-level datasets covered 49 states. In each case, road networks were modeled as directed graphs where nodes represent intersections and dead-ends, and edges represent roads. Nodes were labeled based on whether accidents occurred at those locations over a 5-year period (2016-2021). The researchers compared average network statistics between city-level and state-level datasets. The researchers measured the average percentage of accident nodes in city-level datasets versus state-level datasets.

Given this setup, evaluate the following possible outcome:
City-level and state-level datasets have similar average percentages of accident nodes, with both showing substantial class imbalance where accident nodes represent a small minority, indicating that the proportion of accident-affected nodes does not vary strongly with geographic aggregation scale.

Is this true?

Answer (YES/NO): NO